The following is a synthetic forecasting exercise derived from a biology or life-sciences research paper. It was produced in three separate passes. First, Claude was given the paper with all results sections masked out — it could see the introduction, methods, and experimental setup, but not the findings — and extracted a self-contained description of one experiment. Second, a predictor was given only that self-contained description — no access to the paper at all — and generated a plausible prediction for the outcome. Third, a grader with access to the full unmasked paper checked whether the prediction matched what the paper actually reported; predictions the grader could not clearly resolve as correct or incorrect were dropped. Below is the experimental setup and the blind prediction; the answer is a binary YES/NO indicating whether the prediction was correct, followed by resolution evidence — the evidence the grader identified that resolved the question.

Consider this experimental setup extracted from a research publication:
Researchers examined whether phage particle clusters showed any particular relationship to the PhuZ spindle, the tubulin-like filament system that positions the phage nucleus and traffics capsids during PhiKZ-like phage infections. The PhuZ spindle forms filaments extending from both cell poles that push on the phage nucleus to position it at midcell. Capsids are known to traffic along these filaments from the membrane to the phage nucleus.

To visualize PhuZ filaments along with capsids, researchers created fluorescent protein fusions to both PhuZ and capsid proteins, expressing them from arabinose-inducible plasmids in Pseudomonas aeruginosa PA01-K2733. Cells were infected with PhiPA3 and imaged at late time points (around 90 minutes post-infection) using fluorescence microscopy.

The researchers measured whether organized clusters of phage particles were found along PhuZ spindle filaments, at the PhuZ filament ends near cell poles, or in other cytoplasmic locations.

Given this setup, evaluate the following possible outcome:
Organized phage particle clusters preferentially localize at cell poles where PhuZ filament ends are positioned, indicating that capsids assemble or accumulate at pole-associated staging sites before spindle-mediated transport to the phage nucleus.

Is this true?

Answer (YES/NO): NO